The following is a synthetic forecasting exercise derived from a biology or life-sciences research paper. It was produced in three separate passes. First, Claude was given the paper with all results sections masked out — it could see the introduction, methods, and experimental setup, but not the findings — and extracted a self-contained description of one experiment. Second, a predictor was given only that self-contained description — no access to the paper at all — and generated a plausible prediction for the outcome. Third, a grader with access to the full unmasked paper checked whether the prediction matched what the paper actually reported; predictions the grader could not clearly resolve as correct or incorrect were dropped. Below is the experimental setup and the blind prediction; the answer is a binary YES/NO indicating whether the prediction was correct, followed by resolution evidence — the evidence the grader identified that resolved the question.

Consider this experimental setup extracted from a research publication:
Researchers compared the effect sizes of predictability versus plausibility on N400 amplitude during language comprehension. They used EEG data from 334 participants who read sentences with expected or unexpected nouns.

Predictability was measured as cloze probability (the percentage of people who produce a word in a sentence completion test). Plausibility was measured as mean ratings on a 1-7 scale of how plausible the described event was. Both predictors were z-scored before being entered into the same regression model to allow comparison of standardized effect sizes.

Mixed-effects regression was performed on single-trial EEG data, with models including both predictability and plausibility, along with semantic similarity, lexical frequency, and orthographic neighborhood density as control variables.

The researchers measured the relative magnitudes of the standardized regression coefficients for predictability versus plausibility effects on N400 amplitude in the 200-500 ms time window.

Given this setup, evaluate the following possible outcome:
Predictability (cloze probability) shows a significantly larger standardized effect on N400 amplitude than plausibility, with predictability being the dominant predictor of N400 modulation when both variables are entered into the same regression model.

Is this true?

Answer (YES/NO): YES